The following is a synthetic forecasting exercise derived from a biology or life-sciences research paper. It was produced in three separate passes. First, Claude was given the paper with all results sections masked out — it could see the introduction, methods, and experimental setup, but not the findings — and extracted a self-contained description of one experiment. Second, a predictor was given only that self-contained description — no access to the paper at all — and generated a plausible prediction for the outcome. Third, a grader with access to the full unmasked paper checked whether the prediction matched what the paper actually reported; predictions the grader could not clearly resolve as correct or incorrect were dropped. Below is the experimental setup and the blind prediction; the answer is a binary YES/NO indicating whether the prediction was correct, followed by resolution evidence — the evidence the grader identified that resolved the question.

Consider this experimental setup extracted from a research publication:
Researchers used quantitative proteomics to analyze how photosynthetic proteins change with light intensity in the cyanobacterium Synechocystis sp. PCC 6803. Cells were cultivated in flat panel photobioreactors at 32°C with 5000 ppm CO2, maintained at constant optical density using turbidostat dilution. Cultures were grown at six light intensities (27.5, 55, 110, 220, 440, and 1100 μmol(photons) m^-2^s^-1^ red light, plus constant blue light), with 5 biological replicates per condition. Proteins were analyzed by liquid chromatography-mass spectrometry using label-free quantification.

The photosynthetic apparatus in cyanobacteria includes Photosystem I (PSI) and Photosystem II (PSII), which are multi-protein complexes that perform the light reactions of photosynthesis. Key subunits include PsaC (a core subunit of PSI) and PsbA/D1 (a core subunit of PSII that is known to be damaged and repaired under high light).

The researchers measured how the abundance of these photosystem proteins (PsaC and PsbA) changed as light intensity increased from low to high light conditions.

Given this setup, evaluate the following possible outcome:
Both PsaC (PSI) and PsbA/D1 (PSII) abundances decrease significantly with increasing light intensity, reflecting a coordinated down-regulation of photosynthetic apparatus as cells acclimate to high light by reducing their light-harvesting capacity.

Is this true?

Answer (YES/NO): YES